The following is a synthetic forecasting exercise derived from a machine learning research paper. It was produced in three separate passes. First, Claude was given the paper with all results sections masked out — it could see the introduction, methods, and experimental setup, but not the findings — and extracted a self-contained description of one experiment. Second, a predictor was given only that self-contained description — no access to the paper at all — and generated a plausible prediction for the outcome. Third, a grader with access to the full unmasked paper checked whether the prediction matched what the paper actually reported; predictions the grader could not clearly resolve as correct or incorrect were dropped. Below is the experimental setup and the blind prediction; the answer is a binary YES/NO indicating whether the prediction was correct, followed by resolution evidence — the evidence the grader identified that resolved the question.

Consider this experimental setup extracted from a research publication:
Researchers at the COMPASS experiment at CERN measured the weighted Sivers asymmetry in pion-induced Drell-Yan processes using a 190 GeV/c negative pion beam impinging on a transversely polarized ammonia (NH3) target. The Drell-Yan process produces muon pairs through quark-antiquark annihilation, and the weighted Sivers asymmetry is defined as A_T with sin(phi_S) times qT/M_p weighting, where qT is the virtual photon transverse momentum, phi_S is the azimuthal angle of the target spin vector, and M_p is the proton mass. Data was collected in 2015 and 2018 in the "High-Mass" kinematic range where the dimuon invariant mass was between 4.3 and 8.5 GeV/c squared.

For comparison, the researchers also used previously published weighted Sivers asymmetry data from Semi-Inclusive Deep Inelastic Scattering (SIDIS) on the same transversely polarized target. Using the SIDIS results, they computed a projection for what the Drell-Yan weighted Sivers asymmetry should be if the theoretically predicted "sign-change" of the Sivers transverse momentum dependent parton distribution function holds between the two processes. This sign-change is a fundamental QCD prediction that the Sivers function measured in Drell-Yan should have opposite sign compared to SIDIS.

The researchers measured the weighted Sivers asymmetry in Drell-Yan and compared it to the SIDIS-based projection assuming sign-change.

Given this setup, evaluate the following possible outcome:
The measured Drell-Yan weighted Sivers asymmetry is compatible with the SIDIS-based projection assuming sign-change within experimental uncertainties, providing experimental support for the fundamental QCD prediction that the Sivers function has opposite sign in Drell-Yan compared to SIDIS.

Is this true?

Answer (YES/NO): NO